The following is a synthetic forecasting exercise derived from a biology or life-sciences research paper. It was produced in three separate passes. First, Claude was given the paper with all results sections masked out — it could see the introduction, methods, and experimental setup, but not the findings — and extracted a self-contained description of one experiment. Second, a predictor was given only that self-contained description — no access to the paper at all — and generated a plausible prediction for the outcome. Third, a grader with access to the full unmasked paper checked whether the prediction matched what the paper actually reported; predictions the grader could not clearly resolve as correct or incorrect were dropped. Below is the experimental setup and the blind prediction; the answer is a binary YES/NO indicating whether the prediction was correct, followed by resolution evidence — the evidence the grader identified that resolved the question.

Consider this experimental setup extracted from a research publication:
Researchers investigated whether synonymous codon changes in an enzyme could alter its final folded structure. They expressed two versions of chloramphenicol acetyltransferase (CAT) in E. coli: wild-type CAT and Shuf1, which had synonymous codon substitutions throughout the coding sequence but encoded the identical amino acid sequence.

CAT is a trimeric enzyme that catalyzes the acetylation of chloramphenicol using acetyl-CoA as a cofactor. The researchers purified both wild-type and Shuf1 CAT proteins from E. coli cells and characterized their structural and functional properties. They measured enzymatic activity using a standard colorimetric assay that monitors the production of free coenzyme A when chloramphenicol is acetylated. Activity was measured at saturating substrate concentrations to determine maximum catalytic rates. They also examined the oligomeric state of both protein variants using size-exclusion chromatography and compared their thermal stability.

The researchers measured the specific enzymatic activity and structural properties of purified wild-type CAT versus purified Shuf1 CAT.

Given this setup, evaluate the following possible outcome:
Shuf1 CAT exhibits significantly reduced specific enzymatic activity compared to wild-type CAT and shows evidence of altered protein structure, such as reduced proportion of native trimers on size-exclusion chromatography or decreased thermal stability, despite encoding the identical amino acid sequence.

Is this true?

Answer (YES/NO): NO